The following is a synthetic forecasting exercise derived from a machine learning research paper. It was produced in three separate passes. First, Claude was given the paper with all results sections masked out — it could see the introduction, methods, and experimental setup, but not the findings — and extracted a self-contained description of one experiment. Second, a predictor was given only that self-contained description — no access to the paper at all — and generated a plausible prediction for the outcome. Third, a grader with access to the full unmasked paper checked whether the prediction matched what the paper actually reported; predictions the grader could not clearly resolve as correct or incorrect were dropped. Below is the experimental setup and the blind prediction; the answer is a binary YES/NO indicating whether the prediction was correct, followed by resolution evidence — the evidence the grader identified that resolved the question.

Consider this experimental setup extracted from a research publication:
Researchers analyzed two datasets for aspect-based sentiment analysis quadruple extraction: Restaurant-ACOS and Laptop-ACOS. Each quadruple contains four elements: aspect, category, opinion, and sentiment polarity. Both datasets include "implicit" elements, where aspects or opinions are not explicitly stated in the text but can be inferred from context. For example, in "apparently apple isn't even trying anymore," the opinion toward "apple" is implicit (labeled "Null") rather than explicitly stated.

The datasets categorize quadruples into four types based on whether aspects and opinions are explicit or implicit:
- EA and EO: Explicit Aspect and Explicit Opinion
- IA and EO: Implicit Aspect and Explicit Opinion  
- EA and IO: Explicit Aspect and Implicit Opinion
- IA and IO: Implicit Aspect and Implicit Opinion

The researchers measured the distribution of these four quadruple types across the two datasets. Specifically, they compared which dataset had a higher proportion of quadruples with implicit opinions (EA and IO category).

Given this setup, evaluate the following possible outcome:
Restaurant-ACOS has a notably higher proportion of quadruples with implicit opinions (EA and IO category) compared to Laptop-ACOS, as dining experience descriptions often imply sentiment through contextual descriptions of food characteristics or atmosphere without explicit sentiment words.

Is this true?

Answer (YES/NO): NO